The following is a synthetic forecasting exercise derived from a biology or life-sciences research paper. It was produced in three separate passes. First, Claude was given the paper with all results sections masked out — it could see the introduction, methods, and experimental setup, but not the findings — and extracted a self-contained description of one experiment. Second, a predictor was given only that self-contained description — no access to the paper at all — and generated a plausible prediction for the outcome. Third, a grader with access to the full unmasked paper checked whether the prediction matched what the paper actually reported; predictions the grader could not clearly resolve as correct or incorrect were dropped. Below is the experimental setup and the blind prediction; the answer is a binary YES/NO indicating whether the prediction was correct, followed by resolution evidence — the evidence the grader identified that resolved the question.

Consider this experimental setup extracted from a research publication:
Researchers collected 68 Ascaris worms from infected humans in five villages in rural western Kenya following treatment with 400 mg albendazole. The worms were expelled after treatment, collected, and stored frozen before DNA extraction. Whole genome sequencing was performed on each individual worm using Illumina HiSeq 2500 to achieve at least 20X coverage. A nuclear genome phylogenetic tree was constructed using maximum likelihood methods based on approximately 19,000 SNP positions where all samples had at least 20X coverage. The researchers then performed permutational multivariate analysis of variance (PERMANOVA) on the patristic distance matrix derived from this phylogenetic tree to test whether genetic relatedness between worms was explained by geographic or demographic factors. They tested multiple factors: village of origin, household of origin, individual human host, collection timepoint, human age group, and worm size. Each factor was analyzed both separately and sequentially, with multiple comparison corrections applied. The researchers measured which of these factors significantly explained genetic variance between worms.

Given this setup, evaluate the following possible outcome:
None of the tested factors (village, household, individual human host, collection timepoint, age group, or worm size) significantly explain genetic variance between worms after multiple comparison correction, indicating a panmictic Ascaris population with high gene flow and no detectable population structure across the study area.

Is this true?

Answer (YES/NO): NO